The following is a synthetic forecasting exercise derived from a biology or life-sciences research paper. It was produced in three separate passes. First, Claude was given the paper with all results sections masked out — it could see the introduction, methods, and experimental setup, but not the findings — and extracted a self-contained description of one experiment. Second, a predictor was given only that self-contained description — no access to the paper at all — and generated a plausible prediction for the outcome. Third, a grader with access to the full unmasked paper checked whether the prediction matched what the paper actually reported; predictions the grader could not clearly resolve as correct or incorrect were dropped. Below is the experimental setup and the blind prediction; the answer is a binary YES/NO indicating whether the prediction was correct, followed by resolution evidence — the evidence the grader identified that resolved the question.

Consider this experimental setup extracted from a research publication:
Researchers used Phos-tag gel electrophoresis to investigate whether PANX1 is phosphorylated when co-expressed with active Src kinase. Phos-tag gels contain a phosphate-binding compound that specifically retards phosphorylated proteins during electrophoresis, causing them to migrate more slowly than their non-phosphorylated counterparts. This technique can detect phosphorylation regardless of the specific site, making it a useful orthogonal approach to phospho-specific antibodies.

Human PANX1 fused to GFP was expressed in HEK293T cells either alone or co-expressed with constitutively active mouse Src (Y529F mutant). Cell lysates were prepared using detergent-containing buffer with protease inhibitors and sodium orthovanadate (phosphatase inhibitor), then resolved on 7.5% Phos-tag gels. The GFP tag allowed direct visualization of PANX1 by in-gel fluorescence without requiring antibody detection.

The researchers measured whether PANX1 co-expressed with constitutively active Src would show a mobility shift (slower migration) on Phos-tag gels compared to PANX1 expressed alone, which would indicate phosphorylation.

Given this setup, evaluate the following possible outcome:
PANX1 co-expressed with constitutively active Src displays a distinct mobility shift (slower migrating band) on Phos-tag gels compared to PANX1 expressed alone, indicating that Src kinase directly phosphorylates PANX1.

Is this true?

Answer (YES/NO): NO